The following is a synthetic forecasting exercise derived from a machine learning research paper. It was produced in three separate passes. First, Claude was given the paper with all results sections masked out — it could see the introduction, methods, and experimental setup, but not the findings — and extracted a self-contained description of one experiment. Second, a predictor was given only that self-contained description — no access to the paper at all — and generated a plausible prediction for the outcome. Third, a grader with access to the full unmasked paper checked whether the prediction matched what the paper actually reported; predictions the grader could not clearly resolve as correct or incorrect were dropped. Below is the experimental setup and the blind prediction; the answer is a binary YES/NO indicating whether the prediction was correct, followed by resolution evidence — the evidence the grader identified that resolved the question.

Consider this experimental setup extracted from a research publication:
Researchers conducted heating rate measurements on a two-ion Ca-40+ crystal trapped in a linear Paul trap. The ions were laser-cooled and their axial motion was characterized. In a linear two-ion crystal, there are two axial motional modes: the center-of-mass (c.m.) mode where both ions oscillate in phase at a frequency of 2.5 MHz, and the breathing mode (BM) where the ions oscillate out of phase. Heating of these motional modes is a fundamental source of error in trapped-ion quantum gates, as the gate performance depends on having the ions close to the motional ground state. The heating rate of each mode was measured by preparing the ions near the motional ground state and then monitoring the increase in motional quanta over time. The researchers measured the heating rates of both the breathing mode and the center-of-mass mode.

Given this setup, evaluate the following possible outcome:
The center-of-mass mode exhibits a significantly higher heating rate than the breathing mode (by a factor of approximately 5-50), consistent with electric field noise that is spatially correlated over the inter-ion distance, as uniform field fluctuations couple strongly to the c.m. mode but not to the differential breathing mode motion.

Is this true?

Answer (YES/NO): YES